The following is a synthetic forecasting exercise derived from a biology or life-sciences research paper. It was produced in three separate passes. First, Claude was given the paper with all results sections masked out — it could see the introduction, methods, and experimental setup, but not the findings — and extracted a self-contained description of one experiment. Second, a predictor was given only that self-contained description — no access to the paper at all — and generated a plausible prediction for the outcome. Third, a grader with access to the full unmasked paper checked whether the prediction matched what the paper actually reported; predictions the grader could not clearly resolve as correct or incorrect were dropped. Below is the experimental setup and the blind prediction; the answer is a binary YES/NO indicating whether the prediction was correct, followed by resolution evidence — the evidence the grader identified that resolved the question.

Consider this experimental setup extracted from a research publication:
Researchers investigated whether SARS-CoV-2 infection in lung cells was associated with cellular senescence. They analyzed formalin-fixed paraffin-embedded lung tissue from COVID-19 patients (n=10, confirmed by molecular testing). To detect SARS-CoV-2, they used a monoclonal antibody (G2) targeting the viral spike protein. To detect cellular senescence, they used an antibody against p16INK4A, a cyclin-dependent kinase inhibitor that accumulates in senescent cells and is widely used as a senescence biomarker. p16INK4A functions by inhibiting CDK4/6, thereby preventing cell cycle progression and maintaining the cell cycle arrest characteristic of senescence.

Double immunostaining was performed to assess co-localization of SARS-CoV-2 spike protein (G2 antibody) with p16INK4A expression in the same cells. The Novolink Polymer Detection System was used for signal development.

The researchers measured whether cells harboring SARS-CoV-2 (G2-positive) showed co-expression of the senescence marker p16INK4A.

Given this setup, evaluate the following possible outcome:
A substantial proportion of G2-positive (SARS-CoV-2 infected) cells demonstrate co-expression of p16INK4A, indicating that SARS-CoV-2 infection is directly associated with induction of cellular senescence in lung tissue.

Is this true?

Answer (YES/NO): NO